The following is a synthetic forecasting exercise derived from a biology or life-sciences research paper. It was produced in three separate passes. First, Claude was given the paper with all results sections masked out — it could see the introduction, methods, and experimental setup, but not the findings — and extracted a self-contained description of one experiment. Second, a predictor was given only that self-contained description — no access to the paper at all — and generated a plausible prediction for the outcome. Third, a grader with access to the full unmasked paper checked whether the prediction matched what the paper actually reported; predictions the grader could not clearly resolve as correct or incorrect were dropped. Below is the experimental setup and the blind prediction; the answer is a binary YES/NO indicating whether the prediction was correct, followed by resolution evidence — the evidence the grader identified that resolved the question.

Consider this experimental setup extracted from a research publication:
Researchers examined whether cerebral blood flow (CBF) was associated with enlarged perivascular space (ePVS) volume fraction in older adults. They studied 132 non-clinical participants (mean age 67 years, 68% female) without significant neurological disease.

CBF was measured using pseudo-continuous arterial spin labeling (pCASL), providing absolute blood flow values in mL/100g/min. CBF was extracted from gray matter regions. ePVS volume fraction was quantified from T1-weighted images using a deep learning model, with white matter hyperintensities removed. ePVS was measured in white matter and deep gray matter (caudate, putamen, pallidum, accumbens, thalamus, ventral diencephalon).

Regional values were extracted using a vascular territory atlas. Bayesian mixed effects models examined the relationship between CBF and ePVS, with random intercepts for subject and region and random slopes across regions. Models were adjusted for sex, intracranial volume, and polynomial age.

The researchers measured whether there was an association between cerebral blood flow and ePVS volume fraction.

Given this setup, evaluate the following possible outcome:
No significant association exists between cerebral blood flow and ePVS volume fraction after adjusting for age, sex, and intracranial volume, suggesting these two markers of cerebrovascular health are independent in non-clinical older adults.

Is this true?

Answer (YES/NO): YES